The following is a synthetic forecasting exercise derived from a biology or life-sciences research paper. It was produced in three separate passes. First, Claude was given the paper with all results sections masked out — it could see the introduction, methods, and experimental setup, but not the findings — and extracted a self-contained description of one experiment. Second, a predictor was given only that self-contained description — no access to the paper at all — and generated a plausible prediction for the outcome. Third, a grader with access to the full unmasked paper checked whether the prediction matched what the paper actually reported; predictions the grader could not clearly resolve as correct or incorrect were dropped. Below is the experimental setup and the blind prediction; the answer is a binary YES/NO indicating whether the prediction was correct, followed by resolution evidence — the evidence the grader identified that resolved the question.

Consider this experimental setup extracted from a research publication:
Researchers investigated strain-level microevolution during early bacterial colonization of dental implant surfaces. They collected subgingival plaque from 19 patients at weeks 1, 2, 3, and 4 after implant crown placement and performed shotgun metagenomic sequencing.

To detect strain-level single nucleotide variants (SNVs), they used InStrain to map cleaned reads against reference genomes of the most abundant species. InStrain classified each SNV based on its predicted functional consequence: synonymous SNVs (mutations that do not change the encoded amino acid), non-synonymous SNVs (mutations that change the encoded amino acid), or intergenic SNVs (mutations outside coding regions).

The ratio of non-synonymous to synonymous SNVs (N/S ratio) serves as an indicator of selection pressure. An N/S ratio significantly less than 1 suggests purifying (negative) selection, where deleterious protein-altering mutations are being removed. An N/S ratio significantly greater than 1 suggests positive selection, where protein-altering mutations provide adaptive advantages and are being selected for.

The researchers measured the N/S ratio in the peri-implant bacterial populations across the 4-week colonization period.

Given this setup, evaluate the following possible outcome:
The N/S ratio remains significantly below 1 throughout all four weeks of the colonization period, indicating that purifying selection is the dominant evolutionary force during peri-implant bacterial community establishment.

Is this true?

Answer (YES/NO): NO